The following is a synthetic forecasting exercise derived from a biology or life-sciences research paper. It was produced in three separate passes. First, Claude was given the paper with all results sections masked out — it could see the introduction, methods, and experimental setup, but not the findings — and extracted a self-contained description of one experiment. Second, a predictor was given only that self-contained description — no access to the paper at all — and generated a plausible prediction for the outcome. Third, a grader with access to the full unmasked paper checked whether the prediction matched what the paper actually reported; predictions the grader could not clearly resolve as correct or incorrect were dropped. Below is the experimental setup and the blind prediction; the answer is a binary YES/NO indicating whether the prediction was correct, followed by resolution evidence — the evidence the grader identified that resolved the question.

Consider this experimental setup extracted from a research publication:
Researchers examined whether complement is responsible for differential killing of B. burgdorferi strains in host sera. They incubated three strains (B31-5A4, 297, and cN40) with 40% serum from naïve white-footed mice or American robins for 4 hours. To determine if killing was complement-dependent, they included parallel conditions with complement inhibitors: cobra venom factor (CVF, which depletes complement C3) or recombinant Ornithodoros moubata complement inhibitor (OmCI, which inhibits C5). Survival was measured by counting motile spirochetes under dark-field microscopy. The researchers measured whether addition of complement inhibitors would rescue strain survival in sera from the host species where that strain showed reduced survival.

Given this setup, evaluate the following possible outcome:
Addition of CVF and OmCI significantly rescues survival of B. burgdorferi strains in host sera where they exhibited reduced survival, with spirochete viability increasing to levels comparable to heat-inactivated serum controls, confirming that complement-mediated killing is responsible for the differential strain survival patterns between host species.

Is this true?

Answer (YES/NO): YES